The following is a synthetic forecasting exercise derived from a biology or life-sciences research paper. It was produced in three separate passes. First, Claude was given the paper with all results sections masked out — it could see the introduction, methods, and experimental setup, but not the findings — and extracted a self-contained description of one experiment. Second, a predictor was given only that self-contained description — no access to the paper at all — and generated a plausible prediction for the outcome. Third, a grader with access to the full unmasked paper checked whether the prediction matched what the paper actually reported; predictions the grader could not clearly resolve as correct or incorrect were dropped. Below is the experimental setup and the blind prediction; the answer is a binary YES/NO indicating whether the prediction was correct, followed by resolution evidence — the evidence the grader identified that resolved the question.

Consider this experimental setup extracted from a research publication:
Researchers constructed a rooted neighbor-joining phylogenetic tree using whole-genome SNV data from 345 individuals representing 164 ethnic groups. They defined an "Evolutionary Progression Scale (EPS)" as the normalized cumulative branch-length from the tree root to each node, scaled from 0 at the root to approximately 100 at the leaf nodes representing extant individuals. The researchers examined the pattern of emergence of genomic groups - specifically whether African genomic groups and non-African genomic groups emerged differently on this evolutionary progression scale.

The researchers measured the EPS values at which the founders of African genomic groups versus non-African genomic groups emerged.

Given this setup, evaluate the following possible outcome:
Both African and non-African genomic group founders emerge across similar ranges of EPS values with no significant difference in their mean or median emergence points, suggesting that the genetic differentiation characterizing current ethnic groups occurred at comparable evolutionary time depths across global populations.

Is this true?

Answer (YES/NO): NO